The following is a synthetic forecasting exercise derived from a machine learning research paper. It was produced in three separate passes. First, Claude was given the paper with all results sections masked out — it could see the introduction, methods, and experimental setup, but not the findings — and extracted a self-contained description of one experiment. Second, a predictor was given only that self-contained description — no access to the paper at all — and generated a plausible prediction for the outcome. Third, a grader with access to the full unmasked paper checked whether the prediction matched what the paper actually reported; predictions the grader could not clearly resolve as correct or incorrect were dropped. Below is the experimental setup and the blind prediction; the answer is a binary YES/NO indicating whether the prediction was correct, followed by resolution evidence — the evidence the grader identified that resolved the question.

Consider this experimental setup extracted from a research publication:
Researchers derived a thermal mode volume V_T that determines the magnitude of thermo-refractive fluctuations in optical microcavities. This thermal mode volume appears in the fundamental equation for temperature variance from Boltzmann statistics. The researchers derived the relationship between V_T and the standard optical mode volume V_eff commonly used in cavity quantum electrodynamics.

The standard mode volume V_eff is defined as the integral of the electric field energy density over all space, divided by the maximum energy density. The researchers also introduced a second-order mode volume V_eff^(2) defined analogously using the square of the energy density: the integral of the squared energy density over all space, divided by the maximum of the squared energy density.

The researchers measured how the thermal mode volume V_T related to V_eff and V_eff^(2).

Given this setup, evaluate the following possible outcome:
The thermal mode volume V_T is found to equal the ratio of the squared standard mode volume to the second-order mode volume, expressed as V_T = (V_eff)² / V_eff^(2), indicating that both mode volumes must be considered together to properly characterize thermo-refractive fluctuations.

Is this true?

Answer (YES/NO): YES